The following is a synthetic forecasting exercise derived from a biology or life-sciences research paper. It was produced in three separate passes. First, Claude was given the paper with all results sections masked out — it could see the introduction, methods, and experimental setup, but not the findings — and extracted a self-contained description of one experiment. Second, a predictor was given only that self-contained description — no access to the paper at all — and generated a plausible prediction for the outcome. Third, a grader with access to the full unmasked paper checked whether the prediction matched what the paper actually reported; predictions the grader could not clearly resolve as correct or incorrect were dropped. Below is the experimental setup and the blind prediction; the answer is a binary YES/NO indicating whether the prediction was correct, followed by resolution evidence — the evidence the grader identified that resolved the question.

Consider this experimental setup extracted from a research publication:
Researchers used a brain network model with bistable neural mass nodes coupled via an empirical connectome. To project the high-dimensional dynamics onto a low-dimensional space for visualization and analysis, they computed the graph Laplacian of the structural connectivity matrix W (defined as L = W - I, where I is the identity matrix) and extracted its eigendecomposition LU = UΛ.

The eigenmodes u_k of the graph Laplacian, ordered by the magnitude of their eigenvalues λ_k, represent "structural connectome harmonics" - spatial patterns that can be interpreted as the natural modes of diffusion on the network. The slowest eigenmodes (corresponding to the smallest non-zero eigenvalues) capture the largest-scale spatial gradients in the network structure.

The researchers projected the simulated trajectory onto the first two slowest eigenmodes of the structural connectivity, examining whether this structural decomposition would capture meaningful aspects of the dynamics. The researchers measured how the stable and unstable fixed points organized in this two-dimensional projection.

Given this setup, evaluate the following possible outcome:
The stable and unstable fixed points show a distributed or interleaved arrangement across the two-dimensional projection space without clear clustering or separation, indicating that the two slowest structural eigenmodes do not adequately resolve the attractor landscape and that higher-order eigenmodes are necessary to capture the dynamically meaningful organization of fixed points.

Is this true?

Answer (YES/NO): NO